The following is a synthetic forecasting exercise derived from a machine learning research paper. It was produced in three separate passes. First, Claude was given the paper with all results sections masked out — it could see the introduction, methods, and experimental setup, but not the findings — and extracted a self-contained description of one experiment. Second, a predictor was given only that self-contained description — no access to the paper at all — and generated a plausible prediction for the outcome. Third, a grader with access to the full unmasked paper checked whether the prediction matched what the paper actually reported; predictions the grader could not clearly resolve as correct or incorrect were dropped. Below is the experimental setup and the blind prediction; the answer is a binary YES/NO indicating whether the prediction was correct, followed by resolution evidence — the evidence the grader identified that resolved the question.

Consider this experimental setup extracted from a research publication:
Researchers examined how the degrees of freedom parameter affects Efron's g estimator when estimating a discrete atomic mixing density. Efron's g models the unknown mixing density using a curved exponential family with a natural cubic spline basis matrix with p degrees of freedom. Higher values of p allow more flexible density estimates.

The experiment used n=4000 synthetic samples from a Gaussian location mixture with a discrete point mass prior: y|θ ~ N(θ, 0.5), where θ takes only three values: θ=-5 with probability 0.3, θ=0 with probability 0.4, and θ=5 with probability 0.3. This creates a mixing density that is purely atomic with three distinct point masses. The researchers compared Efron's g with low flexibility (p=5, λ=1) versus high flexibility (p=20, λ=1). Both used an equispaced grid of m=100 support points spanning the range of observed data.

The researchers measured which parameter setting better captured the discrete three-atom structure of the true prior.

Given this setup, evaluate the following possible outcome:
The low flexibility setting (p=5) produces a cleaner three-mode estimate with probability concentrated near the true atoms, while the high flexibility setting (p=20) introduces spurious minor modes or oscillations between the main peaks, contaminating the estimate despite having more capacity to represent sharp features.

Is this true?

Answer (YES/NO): NO